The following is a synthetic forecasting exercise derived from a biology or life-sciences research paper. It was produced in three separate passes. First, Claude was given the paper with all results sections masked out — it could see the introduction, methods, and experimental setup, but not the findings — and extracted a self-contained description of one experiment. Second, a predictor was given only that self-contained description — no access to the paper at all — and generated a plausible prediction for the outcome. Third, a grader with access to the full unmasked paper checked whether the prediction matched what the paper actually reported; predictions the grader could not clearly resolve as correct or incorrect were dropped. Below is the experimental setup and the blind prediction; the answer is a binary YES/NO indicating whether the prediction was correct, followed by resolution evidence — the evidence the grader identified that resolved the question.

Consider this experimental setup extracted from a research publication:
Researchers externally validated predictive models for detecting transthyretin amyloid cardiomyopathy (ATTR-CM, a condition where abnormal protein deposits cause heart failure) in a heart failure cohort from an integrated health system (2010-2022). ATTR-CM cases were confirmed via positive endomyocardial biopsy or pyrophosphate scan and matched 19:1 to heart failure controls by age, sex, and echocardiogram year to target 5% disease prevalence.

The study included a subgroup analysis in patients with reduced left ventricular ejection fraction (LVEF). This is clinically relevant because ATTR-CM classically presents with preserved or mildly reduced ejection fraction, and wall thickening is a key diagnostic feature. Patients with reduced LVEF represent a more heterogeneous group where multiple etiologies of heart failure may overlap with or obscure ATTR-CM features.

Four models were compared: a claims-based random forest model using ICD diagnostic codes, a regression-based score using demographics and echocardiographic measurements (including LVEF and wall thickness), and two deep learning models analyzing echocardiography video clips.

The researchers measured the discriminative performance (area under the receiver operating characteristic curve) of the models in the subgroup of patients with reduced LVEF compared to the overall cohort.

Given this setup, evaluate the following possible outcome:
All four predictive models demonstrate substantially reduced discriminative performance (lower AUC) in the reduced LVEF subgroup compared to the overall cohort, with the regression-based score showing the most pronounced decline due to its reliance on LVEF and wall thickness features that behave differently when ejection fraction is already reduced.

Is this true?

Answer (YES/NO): NO